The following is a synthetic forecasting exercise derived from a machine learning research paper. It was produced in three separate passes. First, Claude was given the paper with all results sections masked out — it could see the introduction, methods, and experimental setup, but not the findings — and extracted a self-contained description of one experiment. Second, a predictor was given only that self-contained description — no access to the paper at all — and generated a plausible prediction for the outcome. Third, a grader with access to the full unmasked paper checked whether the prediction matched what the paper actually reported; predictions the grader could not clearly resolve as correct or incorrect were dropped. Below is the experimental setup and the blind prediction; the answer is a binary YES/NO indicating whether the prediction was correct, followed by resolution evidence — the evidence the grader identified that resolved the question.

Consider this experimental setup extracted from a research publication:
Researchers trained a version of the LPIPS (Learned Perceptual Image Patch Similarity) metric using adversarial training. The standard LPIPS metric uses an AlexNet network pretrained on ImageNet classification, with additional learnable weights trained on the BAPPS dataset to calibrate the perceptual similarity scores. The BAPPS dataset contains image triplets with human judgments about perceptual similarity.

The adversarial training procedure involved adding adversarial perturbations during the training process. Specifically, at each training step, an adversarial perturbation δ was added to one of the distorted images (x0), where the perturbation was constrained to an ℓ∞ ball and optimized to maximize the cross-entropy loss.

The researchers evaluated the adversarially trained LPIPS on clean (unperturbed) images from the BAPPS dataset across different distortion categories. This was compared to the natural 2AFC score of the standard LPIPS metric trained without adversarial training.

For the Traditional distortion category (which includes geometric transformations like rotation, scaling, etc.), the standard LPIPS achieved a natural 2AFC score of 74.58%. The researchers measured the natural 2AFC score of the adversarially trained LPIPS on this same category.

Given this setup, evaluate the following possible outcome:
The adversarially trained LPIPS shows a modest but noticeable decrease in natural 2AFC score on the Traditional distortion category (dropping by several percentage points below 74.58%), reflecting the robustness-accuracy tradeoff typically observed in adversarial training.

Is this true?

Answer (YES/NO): YES